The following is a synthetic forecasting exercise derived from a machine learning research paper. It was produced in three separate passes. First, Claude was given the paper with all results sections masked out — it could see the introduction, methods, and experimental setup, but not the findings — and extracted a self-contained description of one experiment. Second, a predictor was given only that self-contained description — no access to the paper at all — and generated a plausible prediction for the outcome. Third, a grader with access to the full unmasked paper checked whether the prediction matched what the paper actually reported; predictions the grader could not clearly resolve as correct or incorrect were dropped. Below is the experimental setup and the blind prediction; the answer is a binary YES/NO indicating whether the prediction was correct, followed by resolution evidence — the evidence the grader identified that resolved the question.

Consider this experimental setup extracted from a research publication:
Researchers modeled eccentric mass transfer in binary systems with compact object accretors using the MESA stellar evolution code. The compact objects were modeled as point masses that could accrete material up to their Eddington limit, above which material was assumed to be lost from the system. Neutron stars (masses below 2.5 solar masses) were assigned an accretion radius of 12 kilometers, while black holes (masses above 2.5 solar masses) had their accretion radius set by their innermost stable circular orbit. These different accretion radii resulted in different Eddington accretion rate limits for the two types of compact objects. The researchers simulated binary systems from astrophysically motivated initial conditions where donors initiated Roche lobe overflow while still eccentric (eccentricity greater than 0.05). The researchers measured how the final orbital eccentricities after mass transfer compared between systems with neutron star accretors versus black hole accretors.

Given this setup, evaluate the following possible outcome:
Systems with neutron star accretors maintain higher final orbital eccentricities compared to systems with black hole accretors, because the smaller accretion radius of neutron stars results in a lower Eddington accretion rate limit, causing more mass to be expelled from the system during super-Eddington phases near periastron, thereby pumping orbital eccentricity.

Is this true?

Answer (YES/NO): NO